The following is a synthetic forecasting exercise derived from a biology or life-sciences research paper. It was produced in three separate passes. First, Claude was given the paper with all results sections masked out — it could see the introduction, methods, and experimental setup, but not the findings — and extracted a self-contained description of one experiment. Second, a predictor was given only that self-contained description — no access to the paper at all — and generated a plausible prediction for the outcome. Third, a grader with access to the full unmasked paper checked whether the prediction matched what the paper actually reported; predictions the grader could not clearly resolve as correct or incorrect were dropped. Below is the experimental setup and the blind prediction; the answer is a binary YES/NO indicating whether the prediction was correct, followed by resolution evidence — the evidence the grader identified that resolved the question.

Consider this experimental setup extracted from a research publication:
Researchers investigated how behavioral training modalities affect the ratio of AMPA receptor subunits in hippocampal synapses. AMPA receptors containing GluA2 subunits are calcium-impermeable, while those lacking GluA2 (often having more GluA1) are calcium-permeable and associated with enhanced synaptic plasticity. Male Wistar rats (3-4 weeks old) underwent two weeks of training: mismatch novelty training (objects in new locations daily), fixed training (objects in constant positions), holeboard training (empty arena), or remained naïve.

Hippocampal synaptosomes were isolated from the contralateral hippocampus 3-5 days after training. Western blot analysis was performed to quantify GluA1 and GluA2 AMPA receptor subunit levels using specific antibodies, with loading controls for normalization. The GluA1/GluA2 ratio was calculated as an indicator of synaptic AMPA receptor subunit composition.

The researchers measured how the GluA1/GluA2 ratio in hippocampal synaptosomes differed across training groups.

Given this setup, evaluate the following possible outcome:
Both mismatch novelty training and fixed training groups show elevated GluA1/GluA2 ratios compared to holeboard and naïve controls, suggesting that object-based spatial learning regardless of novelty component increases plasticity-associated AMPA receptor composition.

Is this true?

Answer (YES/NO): NO